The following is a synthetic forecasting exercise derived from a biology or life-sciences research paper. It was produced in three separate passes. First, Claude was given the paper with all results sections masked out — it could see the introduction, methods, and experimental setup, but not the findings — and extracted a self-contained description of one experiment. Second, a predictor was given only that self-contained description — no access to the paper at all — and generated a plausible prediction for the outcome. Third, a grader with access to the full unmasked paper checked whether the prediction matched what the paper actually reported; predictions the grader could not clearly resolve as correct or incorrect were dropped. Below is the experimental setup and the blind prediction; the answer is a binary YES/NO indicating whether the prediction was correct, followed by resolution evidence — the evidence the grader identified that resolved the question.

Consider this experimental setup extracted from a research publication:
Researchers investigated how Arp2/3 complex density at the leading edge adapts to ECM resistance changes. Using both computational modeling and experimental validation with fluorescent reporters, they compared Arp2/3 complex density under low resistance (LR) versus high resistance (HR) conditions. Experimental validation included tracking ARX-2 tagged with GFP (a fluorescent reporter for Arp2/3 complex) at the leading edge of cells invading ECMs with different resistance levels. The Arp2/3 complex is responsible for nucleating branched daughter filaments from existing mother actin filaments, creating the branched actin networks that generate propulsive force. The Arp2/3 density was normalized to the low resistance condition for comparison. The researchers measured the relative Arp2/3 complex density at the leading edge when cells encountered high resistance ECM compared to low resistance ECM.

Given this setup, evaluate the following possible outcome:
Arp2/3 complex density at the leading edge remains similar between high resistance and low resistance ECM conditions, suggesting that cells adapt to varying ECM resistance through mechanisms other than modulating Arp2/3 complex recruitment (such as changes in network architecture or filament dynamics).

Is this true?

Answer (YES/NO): NO